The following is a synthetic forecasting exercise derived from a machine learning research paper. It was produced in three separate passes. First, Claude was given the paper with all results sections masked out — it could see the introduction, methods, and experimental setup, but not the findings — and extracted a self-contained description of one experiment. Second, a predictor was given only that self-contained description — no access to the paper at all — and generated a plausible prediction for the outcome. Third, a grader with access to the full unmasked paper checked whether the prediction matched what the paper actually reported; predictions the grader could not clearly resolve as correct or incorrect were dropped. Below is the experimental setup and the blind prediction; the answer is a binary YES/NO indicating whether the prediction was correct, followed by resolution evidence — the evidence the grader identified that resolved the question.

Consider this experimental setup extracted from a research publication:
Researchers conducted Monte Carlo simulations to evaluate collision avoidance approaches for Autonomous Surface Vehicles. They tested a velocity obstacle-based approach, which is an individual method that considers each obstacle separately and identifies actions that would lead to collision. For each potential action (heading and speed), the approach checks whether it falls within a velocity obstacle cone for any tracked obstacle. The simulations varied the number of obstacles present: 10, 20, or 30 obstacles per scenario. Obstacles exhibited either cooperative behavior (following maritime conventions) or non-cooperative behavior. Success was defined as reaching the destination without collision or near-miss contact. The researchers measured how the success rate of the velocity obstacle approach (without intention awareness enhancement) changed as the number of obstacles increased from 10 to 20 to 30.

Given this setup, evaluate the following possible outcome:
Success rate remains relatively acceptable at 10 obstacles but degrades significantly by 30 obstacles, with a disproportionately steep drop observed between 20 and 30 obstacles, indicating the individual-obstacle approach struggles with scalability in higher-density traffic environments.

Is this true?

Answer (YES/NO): NO